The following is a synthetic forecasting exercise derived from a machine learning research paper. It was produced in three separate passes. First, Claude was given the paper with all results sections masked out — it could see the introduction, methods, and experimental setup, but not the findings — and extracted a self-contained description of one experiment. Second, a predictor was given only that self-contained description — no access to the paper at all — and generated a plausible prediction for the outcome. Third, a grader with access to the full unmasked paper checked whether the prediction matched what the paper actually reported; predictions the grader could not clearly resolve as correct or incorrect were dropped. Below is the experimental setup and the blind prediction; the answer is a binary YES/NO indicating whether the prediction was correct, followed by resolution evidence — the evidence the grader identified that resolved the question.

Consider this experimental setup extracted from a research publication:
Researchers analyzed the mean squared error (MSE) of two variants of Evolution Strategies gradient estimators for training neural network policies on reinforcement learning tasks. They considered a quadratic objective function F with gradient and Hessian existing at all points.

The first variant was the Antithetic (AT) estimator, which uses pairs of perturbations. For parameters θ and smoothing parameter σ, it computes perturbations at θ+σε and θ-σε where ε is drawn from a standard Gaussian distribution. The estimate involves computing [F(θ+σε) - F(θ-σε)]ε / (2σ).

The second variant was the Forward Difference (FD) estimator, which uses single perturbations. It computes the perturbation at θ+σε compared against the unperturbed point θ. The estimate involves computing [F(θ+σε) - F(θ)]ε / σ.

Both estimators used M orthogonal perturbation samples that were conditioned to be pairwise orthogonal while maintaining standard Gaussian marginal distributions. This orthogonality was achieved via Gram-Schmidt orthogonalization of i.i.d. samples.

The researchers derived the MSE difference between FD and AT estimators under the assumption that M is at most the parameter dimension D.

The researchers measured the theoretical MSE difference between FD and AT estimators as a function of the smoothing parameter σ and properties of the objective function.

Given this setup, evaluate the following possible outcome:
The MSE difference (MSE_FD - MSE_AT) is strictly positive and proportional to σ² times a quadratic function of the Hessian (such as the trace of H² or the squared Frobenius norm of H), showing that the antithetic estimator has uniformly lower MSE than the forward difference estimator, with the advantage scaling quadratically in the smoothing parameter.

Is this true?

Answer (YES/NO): NO